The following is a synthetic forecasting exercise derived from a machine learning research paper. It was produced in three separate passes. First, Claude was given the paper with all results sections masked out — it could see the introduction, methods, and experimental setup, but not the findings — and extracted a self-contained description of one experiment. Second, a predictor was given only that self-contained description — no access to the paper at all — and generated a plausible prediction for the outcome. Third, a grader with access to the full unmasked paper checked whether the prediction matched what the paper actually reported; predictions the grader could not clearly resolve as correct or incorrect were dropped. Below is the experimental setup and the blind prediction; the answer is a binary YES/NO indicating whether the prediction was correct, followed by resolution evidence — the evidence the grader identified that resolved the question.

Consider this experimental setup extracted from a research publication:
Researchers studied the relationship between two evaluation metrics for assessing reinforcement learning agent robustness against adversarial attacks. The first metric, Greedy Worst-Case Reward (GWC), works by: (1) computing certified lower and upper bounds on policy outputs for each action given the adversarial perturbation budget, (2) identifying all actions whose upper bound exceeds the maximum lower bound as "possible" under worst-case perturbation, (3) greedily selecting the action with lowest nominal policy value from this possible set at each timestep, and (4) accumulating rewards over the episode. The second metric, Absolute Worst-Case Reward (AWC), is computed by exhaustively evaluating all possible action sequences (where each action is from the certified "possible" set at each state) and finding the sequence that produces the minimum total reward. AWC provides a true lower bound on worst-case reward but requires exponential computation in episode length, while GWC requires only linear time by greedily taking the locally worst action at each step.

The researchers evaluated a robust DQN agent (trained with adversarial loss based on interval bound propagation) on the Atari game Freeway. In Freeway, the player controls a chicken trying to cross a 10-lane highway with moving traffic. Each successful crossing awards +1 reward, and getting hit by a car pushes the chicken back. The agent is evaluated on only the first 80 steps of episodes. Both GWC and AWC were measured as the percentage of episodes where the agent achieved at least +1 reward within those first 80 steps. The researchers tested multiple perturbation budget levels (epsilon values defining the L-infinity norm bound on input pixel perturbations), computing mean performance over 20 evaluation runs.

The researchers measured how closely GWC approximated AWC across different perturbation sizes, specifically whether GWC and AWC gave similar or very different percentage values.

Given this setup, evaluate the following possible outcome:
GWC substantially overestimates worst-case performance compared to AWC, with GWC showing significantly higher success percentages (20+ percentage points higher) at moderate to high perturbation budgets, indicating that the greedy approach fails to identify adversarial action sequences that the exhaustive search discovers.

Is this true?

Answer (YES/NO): NO